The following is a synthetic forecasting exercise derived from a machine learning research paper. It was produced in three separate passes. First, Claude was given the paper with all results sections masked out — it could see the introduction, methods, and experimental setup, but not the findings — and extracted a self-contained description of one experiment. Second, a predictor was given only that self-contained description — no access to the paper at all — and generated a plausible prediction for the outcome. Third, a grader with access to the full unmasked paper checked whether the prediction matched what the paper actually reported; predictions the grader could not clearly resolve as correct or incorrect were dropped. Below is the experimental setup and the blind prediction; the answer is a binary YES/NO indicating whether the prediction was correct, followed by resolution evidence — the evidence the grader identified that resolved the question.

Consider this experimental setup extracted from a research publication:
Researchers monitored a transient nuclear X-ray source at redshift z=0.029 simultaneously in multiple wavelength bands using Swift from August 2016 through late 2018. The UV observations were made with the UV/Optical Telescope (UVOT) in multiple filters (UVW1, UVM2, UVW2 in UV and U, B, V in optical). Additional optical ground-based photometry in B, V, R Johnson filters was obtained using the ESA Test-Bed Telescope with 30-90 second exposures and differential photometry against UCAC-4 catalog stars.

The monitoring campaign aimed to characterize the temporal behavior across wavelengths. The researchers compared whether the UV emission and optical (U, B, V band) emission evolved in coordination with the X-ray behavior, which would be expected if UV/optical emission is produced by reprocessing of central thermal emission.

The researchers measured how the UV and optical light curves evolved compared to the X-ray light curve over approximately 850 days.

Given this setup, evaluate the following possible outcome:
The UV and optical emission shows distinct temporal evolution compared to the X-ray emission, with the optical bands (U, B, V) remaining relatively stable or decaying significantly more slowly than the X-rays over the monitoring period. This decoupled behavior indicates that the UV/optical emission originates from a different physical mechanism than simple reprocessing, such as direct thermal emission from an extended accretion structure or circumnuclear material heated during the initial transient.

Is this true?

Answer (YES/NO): YES